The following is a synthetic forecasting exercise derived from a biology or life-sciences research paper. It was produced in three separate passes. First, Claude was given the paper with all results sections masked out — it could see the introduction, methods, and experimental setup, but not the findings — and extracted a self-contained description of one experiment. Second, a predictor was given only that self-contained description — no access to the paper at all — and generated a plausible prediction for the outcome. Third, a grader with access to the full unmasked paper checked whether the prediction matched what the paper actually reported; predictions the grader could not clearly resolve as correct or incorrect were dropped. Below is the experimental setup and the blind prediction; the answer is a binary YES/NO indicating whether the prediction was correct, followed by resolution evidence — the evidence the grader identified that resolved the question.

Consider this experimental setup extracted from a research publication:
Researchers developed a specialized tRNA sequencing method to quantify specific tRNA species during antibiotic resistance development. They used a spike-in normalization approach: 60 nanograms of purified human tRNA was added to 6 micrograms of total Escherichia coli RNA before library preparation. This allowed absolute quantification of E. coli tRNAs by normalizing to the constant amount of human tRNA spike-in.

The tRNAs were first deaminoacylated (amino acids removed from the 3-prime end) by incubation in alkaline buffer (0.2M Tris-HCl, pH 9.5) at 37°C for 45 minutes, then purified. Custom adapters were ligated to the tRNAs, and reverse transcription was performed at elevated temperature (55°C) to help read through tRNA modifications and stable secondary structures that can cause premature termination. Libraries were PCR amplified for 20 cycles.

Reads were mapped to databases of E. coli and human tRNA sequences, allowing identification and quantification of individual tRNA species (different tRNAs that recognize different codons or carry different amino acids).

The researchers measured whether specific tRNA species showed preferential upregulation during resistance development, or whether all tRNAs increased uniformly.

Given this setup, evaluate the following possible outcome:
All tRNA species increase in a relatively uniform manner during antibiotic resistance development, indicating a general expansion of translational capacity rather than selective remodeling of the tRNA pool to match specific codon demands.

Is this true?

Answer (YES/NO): NO